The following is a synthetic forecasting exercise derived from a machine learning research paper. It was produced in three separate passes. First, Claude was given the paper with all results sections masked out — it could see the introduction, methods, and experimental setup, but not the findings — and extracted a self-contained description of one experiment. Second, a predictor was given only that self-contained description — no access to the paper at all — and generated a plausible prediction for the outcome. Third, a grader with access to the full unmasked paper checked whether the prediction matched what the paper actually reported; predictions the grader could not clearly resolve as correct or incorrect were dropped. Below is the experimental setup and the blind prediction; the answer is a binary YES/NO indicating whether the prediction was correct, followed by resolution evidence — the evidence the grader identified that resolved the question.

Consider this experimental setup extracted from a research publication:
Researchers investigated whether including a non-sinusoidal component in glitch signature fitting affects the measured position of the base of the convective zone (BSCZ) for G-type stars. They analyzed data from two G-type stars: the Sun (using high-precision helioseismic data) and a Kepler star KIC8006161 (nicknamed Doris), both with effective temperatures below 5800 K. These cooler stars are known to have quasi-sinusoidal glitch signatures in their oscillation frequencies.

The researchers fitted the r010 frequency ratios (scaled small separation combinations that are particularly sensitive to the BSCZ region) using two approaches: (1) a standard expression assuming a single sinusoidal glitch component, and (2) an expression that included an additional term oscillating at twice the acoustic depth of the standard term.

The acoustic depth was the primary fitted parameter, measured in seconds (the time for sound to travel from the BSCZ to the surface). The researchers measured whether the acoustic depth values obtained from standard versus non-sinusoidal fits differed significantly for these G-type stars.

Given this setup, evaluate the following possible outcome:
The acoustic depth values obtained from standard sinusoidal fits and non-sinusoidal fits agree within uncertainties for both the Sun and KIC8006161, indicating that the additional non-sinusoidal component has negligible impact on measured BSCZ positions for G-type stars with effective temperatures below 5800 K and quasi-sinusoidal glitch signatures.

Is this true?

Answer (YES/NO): YES